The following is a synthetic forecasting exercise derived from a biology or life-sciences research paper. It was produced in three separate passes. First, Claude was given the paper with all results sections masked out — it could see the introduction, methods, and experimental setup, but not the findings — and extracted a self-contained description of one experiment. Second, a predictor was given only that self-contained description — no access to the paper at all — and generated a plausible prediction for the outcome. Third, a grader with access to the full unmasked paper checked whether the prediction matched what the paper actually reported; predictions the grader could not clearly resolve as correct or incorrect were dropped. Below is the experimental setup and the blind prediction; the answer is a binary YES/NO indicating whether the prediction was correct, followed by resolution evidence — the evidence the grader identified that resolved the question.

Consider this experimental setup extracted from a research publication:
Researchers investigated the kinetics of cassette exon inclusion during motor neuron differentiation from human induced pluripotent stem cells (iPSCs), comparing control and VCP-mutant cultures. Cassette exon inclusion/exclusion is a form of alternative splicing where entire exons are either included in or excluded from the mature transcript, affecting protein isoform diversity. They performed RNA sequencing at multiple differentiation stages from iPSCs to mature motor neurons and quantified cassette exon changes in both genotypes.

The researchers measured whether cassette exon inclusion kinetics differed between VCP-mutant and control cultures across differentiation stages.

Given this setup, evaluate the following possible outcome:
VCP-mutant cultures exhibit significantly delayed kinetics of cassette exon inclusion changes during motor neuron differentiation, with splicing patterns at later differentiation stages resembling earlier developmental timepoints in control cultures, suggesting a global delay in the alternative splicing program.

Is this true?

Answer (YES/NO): NO